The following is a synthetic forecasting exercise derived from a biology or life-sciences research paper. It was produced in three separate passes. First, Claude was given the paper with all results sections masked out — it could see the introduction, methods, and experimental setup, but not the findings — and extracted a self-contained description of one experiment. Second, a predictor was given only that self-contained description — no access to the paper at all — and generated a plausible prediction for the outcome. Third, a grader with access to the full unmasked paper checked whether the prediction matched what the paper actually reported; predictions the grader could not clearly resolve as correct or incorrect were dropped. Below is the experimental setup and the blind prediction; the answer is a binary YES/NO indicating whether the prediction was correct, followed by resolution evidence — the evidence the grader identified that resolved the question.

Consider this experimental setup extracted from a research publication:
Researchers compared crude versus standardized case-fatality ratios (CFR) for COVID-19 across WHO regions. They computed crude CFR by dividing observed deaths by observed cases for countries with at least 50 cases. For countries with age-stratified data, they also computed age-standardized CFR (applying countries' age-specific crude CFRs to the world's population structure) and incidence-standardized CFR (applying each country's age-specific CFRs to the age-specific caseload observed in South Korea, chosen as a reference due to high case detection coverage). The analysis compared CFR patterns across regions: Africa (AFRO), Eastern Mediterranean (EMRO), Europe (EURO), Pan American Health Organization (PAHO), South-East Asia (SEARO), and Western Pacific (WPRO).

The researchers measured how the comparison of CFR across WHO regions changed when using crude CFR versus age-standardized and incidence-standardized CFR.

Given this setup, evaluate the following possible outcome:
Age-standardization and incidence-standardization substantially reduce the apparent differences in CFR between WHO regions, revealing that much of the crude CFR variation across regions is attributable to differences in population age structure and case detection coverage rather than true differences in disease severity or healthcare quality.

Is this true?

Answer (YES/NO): NO